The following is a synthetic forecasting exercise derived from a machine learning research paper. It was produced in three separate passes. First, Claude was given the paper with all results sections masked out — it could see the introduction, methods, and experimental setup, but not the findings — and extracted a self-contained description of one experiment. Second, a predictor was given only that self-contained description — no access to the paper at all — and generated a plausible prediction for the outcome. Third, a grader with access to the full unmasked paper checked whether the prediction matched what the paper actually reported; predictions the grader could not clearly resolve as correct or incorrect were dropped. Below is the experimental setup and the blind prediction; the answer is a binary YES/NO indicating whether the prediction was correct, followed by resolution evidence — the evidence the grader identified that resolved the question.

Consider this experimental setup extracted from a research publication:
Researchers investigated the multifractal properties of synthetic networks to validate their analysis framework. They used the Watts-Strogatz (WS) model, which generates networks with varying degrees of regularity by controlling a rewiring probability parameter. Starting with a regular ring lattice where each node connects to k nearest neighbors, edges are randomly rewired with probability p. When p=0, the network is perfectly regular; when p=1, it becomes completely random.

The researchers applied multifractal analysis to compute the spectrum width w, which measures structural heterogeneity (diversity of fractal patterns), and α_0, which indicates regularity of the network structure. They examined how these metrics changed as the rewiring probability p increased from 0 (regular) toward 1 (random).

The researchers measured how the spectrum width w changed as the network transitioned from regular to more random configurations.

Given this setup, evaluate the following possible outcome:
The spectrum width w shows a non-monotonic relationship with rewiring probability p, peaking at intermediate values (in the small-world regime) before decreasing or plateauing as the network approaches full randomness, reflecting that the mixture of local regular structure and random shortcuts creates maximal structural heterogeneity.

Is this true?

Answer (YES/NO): NO